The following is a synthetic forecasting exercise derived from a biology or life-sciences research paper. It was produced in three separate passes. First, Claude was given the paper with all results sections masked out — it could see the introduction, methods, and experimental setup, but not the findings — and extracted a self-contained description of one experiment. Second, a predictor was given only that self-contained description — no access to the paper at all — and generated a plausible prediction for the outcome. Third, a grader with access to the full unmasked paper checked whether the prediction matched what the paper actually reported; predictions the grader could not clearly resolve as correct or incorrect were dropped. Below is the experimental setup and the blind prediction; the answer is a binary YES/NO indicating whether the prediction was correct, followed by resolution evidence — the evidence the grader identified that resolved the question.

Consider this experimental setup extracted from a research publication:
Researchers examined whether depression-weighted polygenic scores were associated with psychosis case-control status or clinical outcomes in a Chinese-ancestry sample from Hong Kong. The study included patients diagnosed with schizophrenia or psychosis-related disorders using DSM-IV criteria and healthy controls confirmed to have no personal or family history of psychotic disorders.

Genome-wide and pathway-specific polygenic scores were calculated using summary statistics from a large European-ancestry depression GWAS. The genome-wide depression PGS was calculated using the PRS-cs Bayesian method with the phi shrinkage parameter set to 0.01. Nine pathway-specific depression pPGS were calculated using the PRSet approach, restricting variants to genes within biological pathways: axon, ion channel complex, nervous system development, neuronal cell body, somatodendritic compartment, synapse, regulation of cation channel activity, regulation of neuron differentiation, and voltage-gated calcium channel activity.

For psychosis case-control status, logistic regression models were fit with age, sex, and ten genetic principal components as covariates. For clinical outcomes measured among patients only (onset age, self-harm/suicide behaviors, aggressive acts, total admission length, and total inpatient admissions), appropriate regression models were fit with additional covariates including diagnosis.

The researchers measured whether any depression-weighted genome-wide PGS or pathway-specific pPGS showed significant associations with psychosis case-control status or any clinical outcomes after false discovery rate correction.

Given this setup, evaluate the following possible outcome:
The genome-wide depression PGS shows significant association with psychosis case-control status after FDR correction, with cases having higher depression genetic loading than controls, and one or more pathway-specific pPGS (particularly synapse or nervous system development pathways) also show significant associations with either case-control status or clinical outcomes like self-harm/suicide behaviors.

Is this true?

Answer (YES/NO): NO